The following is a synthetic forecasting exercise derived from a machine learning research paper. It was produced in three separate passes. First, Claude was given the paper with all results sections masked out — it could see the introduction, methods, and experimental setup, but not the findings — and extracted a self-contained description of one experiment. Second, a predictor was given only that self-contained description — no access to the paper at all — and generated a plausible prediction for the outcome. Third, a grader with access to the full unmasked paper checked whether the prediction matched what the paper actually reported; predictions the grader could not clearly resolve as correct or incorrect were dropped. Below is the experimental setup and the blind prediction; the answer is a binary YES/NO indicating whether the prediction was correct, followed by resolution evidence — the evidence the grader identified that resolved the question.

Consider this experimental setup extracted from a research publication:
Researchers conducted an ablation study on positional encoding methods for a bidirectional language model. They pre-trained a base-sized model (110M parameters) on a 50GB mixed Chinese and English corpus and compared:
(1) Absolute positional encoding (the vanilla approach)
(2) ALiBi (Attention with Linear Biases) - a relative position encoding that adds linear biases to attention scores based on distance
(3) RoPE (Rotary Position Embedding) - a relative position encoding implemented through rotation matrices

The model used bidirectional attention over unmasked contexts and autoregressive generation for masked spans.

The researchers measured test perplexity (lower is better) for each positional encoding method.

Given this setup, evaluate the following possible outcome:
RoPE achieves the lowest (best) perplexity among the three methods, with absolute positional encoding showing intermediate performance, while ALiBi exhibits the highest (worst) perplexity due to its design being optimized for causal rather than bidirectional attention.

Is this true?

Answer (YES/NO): NO